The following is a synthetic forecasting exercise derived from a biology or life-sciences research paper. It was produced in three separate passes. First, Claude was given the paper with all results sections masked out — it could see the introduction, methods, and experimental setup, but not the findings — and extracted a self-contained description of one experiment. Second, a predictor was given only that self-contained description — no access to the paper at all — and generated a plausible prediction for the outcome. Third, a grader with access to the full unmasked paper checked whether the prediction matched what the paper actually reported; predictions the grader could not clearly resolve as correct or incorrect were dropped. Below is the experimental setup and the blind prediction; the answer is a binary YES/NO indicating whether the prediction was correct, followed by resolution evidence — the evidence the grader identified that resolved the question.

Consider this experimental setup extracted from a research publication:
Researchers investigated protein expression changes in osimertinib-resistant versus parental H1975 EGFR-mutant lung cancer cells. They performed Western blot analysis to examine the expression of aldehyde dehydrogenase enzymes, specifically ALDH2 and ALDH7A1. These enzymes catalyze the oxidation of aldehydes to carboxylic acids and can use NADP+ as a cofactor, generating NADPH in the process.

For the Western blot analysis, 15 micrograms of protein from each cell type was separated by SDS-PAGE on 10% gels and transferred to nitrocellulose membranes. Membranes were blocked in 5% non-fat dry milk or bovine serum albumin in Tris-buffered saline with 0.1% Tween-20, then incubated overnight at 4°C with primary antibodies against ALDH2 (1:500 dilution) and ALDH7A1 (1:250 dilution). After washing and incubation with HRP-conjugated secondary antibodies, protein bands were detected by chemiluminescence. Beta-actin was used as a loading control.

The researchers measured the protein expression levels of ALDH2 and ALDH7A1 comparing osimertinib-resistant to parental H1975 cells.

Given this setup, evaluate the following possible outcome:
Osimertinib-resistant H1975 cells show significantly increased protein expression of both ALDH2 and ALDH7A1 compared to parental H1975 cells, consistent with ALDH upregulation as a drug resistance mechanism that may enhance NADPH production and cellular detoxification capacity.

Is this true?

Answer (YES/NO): YES